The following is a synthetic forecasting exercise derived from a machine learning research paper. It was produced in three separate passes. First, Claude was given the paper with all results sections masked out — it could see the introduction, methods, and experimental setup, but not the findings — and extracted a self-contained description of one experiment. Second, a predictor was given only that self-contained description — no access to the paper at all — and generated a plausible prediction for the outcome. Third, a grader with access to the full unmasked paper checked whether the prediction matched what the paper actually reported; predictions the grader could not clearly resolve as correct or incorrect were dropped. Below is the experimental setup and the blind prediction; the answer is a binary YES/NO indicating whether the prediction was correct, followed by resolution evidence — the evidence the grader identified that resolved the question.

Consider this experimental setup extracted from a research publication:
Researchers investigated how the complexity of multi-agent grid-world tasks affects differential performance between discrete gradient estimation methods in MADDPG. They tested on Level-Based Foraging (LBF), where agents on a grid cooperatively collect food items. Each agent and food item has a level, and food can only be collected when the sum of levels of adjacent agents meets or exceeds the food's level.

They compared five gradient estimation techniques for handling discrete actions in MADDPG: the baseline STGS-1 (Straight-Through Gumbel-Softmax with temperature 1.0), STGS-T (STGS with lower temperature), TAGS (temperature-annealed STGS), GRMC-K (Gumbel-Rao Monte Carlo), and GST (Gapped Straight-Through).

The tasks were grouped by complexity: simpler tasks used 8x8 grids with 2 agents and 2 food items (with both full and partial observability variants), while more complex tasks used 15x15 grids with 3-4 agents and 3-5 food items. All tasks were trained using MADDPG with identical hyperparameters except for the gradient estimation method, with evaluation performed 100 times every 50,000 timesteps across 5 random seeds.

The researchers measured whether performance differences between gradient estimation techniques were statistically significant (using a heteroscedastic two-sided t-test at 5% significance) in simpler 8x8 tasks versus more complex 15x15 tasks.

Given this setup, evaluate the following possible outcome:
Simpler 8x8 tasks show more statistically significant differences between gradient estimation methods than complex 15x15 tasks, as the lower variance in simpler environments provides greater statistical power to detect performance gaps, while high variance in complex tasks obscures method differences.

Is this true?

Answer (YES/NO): NO